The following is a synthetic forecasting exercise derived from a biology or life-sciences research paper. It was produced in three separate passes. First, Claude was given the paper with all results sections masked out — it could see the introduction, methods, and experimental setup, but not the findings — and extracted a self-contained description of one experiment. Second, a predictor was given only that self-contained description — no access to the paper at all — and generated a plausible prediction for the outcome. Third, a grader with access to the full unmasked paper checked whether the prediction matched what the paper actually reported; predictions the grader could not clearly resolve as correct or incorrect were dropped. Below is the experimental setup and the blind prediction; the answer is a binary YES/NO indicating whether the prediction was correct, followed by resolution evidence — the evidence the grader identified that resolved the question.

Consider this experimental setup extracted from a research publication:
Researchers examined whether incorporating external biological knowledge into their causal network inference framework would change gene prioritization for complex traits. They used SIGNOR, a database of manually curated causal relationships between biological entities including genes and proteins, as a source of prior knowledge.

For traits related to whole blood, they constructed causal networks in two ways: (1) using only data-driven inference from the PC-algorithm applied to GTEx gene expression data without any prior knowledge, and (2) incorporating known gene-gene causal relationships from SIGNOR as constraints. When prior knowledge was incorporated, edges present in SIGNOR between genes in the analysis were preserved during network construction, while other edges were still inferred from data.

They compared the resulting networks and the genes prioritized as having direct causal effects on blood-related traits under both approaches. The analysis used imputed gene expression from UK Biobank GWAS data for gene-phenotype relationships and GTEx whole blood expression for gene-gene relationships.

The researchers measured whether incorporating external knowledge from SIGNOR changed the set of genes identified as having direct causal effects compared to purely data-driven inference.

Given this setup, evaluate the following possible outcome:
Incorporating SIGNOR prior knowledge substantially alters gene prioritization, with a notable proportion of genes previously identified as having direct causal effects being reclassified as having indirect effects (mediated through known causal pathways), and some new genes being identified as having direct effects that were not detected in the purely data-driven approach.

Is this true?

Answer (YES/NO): NO